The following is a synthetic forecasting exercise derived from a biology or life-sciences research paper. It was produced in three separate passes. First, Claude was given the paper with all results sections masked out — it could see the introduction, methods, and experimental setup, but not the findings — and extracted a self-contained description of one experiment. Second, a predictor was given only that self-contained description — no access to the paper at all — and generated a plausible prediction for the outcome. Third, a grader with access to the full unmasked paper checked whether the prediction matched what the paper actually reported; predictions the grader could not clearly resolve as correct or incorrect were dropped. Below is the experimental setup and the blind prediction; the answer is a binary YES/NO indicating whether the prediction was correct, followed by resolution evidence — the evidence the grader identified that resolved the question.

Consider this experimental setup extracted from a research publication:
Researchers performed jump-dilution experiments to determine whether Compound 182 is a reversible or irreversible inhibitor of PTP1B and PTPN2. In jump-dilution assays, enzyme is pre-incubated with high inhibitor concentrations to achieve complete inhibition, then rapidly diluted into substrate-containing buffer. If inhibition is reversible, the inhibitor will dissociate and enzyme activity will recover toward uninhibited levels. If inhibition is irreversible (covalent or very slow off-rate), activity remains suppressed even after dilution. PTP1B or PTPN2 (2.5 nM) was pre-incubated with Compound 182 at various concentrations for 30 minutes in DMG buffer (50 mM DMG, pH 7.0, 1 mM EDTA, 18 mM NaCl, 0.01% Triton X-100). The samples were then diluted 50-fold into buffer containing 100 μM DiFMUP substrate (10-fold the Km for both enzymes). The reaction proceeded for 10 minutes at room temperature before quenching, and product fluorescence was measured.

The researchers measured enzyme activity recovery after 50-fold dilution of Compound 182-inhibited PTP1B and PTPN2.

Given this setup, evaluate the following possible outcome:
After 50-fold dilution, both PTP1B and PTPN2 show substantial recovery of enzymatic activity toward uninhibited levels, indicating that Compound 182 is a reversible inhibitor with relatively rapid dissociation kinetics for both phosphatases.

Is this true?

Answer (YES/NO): YES